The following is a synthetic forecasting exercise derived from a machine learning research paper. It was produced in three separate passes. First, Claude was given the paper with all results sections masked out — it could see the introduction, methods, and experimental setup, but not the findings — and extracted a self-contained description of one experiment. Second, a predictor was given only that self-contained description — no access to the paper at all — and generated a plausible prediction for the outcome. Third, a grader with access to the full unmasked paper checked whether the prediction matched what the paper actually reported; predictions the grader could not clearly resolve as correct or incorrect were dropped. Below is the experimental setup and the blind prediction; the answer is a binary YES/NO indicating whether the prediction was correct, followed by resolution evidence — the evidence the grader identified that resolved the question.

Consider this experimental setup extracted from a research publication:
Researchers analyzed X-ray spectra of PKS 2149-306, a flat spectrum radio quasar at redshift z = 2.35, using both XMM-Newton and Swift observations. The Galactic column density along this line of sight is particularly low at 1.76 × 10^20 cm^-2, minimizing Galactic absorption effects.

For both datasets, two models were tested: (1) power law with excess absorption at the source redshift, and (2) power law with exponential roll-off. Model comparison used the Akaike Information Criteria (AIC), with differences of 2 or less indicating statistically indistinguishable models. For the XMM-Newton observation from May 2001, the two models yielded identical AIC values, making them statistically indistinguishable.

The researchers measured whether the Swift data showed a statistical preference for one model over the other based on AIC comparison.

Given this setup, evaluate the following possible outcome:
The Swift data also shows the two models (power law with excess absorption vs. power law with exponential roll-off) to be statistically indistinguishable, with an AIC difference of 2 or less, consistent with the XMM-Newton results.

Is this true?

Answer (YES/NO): NO